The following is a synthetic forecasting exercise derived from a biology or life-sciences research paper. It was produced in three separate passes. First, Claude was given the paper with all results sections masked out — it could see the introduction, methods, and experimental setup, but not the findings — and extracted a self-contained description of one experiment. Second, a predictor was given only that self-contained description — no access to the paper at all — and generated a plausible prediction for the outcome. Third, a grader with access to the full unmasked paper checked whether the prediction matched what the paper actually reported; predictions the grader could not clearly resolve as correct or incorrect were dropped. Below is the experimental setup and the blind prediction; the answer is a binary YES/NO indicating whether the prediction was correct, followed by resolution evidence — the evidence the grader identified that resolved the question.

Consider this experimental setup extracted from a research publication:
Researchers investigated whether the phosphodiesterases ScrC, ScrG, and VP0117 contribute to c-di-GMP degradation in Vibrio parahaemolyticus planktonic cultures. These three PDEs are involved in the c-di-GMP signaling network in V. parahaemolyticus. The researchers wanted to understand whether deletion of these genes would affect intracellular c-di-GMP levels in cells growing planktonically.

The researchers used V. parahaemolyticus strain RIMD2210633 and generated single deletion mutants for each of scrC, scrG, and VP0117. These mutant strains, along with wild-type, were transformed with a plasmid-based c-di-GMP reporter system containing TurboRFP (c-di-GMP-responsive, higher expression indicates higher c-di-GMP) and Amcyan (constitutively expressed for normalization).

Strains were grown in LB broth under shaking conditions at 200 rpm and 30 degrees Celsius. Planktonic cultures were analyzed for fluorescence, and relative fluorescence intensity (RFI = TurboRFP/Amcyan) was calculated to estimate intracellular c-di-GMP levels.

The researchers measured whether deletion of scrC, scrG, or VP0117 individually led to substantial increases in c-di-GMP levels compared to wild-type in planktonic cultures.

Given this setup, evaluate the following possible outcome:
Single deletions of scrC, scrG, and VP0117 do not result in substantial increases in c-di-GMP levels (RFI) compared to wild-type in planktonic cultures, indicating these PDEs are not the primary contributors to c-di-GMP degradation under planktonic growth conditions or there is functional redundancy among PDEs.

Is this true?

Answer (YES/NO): YES